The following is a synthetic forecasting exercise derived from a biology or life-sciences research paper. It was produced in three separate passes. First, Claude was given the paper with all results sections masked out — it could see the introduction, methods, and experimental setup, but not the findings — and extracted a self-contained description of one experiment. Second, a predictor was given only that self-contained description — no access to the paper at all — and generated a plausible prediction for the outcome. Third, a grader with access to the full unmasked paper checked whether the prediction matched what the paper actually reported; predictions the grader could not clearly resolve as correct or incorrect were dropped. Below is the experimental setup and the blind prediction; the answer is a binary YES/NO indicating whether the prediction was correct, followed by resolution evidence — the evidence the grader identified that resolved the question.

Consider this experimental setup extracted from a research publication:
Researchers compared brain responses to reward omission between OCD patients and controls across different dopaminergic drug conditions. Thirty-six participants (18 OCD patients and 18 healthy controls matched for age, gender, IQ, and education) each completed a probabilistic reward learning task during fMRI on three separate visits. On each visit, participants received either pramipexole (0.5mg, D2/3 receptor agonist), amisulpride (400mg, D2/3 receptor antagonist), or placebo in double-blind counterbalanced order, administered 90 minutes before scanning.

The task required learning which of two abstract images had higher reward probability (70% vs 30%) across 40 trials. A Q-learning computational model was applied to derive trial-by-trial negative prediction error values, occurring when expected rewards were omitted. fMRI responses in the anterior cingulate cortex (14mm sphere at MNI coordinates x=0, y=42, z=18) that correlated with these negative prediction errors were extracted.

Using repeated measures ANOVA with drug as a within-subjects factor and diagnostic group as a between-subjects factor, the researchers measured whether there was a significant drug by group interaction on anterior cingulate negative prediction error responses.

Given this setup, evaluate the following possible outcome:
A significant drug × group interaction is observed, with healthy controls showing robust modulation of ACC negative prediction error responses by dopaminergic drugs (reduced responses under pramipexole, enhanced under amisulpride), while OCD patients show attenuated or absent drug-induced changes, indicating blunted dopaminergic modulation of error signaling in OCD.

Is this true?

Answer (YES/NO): NO